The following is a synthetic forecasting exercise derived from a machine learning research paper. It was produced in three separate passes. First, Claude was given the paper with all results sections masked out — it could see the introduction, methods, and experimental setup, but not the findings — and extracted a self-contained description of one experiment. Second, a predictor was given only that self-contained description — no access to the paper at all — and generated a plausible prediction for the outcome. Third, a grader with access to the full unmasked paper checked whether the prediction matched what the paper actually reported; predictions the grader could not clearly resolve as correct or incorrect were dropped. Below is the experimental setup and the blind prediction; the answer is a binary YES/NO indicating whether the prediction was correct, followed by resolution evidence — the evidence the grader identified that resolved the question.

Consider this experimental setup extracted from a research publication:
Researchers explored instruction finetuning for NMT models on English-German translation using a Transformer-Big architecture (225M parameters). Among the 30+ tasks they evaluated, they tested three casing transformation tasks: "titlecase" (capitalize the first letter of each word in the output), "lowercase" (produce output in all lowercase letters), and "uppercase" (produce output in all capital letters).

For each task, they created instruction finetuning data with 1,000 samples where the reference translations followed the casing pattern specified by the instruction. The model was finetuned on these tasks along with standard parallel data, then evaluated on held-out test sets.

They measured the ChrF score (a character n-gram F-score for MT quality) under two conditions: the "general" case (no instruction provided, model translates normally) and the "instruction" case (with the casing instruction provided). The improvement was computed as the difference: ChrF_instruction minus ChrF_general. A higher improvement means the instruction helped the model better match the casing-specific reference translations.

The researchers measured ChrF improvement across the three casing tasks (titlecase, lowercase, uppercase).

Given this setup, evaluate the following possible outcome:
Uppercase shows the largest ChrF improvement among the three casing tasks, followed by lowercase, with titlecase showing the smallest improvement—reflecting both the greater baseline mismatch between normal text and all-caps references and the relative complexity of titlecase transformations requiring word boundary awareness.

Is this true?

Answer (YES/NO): NO